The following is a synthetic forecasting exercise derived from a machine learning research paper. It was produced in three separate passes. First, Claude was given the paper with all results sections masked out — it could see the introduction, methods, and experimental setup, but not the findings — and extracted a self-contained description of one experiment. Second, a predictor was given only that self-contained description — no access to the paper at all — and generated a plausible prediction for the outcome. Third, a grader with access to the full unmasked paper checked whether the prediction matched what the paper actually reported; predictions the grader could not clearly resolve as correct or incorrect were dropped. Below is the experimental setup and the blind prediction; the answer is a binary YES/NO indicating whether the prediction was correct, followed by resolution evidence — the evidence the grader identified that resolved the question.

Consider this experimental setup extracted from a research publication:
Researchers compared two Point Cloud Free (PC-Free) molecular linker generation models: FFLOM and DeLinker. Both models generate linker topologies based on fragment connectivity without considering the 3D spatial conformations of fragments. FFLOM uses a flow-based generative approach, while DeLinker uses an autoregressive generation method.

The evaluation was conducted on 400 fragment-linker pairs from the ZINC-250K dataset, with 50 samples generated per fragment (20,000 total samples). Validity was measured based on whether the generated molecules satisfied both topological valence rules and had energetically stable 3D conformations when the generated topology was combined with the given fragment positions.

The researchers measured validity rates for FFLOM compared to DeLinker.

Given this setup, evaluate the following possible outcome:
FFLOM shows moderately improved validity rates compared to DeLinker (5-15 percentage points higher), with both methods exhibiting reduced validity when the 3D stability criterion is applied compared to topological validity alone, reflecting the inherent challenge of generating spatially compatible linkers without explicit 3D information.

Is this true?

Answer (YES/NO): NO